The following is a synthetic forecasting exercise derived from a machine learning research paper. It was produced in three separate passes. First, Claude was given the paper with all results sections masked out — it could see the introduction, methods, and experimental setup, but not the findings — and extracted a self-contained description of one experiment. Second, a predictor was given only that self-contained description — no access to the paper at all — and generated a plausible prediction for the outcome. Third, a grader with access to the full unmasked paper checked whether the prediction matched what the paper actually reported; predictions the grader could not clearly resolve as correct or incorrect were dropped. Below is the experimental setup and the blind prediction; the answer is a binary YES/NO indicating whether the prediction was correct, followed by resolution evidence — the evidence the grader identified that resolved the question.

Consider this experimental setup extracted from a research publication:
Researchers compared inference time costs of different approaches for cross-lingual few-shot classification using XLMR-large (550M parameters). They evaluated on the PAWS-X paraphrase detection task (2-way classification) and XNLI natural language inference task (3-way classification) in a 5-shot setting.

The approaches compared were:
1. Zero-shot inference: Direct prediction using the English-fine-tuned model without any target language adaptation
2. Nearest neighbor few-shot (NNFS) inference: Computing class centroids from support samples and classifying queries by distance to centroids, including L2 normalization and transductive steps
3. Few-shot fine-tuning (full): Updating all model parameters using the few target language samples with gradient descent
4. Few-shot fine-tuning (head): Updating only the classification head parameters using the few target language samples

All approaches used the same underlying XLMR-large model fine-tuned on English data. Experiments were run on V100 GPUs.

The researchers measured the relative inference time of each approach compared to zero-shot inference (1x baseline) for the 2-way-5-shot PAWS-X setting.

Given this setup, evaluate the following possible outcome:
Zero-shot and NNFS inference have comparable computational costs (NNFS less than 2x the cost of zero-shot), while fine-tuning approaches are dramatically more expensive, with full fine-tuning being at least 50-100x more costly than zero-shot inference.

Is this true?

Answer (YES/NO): NO